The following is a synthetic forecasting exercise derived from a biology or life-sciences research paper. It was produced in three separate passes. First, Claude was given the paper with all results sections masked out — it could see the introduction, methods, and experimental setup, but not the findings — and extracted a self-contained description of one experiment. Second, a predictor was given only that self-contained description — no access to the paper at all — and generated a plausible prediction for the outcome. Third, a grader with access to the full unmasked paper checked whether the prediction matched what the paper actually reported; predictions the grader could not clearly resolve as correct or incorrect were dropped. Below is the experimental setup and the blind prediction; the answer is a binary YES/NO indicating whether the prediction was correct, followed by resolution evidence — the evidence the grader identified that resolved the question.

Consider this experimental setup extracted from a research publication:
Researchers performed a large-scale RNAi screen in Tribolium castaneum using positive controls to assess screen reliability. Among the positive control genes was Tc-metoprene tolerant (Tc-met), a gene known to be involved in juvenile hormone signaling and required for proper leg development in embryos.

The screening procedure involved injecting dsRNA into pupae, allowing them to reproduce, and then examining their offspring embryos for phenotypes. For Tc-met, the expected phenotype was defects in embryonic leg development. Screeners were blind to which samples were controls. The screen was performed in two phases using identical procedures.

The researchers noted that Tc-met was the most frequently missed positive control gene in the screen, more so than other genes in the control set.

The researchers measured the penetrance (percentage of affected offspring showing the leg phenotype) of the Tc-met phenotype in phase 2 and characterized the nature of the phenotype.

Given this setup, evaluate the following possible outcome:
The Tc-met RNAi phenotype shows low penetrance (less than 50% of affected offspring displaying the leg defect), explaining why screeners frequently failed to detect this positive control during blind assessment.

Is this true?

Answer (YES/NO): YES